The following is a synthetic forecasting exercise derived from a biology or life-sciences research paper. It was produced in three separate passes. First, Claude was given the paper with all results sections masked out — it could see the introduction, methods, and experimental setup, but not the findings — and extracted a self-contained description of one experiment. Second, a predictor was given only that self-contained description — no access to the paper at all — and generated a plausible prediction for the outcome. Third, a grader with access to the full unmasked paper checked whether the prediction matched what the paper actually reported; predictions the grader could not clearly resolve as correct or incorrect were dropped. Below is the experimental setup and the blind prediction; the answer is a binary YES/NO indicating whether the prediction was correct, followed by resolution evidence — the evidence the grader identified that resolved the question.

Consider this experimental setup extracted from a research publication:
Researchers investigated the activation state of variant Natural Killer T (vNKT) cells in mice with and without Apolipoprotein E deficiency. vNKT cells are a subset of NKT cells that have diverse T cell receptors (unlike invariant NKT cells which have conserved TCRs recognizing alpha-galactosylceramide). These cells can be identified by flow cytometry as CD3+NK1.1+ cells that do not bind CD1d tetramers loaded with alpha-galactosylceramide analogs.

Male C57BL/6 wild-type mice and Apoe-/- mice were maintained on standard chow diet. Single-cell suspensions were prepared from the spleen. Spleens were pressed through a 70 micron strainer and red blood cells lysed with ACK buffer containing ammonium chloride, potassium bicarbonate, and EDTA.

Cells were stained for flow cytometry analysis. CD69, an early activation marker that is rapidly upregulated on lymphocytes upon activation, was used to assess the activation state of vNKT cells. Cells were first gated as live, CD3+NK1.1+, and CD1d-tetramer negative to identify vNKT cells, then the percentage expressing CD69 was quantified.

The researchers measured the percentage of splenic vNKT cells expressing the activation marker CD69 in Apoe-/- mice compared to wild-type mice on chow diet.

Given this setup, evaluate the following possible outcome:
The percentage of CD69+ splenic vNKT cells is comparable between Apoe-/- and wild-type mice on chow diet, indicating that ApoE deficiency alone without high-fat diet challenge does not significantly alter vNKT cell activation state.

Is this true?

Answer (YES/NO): NO